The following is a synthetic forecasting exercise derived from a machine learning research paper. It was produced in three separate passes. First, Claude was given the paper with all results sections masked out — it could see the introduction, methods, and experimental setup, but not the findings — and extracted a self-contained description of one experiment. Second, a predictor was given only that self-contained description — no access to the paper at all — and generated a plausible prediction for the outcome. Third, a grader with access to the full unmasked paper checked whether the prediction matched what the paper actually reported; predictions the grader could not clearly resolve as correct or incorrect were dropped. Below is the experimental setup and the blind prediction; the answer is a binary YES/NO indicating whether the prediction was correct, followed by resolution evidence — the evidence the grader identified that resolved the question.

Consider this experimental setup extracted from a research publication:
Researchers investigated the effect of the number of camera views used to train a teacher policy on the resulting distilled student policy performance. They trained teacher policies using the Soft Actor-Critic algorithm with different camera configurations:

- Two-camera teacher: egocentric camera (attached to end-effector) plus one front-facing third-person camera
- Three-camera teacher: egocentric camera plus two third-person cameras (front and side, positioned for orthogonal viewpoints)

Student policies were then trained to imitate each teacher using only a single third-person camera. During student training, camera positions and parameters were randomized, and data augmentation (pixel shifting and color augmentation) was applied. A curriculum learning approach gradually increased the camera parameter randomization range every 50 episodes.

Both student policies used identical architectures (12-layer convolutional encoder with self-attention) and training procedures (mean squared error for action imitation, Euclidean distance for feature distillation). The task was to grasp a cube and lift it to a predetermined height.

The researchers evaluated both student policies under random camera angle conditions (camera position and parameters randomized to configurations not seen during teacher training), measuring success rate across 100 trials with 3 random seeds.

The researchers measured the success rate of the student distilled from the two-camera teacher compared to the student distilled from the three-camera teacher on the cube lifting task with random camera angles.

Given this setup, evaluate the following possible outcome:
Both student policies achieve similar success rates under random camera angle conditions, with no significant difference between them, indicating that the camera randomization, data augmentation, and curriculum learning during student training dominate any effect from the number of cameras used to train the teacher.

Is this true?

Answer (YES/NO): NO